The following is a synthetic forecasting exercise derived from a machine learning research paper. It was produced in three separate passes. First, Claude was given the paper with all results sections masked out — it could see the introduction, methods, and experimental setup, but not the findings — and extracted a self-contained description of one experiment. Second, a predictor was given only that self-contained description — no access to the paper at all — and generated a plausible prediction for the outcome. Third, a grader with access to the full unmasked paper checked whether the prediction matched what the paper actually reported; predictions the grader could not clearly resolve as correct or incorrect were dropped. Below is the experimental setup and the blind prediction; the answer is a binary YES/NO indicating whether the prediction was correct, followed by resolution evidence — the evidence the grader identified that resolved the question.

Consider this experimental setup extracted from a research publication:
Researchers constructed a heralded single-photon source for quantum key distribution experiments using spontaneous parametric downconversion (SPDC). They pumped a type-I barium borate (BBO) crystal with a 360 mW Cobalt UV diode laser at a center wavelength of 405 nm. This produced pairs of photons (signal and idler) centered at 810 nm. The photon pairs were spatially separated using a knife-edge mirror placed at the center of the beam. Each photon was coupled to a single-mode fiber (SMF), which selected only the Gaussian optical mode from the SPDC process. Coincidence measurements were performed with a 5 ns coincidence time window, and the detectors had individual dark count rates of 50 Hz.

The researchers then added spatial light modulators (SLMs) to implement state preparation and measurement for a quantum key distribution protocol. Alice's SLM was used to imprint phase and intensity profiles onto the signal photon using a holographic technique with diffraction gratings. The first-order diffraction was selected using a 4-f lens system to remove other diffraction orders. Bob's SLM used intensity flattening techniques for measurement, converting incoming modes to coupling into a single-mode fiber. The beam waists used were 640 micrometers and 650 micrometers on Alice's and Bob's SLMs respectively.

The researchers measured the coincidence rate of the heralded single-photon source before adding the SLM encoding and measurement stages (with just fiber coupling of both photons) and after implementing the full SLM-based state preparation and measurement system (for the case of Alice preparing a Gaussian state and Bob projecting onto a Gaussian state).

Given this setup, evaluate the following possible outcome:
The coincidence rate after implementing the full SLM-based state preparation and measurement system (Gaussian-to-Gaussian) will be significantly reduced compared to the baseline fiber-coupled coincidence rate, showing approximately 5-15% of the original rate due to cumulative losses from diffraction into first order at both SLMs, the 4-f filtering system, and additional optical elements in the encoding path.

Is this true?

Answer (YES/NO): YES